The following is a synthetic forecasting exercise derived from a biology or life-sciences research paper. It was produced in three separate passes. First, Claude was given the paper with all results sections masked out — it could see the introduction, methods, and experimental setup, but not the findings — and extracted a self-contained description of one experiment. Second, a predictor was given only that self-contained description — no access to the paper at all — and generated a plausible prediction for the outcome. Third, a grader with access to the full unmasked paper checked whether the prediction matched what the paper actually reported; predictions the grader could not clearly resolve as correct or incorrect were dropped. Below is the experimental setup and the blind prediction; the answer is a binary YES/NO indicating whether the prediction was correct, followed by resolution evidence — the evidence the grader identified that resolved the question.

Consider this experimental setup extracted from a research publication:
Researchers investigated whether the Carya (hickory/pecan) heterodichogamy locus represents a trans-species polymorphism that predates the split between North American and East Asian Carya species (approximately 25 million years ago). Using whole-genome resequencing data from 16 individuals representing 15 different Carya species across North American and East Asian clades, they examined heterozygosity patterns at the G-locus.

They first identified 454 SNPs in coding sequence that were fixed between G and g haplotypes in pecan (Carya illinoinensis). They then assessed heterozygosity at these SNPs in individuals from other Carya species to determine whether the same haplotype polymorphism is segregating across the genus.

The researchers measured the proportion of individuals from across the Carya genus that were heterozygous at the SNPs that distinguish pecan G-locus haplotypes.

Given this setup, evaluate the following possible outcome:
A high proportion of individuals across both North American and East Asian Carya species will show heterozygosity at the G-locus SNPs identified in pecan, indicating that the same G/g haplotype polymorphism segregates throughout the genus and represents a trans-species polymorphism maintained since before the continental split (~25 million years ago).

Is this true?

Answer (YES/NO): YES